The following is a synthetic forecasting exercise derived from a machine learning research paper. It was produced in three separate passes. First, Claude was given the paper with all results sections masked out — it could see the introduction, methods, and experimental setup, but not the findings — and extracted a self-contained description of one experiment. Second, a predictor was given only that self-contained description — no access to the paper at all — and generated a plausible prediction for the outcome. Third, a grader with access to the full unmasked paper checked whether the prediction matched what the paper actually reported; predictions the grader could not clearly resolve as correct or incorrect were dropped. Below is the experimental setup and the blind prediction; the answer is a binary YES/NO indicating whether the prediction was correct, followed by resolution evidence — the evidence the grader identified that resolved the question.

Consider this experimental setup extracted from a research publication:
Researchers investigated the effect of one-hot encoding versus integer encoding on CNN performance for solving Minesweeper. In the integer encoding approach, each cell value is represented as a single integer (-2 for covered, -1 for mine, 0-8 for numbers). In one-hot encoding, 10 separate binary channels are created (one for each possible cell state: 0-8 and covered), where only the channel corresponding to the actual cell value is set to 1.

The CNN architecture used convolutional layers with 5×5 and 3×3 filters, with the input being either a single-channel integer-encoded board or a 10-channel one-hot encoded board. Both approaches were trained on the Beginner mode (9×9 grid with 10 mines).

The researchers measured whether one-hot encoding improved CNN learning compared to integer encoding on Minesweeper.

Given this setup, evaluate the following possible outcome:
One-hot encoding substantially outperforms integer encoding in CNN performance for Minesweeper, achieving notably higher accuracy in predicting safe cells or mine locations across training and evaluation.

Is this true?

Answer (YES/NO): NO